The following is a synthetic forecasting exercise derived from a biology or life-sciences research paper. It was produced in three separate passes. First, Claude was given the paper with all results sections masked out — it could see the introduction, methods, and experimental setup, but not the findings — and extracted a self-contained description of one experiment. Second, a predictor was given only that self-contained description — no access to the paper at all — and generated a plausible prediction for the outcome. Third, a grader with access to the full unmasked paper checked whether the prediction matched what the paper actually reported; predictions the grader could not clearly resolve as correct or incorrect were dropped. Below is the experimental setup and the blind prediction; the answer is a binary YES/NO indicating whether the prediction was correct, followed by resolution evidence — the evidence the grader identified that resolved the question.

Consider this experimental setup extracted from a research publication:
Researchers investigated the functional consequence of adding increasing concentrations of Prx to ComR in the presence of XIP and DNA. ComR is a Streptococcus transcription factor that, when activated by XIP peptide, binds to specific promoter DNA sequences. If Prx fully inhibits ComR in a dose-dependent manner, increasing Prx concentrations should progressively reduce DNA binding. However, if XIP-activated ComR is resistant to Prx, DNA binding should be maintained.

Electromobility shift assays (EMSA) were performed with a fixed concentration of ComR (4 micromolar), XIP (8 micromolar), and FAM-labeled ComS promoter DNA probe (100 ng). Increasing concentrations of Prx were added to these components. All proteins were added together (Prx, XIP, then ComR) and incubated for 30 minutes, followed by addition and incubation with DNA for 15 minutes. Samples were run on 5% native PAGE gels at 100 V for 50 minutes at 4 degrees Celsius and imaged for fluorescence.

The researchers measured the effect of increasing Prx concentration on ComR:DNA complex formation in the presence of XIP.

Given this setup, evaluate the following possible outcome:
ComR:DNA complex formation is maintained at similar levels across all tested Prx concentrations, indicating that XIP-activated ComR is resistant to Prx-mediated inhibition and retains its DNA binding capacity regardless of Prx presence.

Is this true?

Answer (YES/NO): NO